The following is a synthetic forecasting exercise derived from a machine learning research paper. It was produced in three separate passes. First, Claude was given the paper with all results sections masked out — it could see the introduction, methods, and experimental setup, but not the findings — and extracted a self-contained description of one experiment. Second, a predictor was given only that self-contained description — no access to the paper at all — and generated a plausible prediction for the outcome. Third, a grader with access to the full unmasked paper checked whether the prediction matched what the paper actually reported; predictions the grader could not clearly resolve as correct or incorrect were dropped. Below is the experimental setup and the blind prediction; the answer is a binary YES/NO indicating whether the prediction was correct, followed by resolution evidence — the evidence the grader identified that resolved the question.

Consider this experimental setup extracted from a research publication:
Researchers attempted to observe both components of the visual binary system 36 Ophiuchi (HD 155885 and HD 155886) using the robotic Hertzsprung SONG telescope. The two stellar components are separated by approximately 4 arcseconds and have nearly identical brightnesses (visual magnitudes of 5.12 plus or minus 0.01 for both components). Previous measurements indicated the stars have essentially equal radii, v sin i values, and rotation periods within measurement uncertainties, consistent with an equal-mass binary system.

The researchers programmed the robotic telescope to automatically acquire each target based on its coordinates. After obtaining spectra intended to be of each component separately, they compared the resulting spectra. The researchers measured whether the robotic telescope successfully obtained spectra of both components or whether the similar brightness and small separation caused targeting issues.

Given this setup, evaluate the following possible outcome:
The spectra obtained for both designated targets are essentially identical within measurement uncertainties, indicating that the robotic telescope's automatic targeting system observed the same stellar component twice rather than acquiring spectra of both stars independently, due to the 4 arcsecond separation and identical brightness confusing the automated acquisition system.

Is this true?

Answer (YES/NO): YES